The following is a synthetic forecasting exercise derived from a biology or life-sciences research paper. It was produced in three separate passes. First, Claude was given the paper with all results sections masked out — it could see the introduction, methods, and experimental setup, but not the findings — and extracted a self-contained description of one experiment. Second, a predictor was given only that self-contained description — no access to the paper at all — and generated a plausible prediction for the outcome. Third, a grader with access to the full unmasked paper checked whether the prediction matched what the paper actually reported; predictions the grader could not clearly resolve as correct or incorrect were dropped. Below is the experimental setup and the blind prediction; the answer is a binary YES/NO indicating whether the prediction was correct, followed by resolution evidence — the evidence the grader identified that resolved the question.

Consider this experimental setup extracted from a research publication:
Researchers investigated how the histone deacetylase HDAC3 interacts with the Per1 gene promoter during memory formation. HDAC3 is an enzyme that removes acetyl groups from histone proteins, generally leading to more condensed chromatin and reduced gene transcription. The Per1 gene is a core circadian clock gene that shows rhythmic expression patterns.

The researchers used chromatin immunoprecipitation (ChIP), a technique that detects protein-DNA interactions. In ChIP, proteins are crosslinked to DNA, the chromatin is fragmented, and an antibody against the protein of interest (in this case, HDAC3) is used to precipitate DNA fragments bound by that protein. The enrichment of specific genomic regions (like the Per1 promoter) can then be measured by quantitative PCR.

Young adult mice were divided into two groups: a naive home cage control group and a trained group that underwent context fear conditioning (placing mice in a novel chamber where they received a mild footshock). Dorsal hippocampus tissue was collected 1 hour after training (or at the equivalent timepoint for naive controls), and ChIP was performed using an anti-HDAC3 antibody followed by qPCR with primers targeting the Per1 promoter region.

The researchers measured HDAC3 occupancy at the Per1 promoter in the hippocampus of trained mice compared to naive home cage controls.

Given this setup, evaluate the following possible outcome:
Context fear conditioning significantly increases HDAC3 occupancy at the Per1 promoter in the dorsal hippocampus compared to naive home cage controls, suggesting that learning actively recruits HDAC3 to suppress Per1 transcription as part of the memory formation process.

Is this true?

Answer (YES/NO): NO